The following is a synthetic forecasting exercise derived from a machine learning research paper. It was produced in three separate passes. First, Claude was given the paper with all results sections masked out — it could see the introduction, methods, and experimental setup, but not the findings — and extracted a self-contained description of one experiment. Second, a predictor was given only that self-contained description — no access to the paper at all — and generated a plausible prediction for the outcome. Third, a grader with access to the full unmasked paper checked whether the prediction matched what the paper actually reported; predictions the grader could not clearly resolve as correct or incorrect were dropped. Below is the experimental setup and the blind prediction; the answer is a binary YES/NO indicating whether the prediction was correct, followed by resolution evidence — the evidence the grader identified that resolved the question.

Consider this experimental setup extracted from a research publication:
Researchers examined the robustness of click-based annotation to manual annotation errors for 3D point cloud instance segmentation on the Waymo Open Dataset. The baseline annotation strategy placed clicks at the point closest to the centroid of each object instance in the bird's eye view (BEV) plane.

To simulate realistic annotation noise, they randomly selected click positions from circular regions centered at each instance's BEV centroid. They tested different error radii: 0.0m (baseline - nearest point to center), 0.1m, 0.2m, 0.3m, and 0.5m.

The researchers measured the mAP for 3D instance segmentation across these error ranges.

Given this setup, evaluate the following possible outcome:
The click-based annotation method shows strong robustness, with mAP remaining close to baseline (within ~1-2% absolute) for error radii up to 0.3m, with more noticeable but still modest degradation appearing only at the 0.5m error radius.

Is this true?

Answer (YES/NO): NO